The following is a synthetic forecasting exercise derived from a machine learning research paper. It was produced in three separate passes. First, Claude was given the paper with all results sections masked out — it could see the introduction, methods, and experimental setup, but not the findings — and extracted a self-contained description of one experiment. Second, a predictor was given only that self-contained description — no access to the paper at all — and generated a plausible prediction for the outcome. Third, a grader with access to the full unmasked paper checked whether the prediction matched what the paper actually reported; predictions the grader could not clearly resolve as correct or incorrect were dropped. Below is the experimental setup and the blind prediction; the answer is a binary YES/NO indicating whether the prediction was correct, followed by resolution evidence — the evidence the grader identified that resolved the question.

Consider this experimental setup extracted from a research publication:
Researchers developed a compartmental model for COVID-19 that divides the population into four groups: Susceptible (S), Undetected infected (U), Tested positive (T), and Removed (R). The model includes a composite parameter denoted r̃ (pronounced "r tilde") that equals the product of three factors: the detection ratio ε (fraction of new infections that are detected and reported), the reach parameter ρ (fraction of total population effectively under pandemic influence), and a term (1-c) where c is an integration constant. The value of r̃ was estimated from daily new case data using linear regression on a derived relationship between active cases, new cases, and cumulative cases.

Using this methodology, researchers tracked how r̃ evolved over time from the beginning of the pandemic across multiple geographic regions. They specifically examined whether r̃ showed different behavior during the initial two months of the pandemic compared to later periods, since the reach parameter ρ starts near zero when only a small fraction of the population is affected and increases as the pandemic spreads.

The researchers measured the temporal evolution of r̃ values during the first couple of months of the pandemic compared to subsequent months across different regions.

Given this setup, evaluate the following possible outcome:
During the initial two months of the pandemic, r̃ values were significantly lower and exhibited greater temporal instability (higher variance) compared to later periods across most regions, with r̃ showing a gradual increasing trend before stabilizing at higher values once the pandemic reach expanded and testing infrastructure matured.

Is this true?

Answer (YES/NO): YES